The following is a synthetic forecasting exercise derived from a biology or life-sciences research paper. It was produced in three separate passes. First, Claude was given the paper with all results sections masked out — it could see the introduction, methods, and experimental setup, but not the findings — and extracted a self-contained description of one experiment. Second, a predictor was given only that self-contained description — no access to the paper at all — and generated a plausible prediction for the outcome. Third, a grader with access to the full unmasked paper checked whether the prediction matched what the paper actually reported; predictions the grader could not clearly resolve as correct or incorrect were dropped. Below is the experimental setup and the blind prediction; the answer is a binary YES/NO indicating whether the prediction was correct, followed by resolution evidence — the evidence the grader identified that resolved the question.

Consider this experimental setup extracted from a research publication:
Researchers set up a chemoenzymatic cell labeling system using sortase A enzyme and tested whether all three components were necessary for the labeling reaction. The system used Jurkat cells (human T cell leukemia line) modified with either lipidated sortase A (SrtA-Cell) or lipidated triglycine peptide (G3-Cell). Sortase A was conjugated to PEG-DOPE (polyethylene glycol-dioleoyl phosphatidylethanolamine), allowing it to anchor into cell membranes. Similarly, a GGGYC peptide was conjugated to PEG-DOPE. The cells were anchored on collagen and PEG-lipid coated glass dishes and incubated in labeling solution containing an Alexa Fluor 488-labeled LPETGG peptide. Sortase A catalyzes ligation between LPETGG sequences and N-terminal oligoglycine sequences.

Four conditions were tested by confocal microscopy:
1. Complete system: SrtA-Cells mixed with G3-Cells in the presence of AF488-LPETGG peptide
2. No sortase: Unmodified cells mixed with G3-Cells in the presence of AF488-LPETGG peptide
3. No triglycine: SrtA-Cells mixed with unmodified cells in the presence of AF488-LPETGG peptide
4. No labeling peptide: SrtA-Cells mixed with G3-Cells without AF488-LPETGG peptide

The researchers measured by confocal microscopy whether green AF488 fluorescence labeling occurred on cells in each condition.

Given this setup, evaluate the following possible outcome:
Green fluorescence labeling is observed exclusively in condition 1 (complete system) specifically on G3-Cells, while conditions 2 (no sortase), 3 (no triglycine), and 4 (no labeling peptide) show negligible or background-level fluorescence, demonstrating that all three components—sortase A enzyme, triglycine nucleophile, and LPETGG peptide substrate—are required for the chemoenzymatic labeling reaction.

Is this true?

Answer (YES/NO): NO